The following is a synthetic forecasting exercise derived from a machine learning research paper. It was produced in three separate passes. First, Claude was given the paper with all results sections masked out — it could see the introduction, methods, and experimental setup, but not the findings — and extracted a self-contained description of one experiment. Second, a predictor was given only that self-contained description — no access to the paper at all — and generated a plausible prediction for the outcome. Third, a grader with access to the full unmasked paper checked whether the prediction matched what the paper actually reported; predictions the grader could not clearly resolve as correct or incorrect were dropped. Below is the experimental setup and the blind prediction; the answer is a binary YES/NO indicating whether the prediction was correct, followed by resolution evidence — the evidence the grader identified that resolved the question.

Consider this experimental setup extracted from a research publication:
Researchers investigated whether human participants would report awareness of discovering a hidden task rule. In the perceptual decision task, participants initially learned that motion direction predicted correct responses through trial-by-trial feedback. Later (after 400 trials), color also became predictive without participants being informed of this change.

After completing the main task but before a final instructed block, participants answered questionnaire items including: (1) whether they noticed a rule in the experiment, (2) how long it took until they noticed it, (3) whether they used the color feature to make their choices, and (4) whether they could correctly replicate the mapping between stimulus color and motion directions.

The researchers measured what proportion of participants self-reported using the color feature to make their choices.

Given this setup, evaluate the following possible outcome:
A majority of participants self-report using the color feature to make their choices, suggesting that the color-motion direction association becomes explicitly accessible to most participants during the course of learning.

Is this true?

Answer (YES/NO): YES